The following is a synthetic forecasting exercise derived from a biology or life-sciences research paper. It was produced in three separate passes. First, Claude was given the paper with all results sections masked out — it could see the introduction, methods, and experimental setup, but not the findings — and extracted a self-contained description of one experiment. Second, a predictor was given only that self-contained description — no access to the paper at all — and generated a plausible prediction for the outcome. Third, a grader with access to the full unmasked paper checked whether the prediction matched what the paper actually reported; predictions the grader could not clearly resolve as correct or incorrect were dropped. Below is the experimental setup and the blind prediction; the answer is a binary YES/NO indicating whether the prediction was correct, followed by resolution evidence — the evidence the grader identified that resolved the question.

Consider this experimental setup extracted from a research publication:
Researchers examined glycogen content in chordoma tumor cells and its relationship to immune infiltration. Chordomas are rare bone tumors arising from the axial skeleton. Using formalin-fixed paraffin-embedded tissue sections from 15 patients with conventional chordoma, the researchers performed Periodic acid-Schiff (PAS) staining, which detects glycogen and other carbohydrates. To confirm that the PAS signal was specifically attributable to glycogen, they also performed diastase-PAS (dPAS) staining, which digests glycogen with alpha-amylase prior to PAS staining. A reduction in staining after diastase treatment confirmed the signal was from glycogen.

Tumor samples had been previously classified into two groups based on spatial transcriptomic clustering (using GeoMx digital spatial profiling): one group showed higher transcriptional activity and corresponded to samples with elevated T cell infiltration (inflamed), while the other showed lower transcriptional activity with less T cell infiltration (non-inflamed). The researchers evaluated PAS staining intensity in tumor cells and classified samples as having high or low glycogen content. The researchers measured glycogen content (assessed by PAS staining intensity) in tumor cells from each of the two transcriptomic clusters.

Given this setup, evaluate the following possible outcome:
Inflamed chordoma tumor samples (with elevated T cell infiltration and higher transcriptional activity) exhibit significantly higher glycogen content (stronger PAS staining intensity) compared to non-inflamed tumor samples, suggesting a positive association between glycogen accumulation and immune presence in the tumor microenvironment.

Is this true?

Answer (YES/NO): YES